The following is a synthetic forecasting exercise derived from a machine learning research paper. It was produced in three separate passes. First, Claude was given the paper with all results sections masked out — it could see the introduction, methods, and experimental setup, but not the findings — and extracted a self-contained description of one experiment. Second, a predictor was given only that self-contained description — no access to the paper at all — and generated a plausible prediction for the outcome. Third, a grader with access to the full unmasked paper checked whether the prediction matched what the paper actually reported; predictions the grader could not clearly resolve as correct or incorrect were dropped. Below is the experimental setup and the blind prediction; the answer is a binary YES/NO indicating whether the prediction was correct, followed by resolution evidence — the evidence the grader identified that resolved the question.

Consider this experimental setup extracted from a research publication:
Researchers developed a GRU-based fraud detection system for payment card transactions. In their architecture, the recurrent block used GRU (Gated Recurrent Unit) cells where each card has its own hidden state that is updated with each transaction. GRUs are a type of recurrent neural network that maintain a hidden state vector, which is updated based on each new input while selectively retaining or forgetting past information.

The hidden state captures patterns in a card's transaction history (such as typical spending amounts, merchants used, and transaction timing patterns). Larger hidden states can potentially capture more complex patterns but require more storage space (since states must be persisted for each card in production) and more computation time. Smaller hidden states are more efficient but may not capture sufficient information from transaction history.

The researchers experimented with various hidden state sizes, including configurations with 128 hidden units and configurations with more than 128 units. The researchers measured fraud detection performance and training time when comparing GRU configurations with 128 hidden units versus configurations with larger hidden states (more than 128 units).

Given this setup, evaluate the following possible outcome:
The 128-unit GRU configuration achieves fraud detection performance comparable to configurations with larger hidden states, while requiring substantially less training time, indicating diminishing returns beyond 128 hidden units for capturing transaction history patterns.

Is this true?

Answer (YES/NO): YES